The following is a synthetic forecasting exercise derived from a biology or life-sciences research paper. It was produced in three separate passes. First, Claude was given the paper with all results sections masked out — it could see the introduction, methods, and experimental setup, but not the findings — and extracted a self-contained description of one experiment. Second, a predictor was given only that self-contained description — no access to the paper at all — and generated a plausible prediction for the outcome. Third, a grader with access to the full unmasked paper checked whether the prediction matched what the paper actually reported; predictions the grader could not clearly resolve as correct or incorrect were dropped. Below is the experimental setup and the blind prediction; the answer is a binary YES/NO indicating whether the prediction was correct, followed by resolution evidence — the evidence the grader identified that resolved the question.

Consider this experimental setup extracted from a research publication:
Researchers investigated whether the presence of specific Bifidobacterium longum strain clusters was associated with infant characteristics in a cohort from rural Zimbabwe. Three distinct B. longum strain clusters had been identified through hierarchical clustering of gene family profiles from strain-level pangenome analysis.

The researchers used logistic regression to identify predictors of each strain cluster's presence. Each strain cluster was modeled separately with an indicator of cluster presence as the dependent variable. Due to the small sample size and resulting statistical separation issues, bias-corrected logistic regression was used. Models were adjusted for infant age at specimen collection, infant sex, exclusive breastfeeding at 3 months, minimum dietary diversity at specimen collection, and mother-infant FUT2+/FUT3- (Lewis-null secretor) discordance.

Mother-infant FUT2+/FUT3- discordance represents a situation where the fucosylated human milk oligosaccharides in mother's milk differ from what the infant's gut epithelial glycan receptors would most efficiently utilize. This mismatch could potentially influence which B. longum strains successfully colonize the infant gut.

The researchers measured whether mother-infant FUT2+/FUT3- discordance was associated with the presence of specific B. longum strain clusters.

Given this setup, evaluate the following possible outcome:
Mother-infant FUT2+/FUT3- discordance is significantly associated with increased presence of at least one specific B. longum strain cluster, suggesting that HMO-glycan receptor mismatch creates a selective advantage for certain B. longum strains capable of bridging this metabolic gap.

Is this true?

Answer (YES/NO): YES